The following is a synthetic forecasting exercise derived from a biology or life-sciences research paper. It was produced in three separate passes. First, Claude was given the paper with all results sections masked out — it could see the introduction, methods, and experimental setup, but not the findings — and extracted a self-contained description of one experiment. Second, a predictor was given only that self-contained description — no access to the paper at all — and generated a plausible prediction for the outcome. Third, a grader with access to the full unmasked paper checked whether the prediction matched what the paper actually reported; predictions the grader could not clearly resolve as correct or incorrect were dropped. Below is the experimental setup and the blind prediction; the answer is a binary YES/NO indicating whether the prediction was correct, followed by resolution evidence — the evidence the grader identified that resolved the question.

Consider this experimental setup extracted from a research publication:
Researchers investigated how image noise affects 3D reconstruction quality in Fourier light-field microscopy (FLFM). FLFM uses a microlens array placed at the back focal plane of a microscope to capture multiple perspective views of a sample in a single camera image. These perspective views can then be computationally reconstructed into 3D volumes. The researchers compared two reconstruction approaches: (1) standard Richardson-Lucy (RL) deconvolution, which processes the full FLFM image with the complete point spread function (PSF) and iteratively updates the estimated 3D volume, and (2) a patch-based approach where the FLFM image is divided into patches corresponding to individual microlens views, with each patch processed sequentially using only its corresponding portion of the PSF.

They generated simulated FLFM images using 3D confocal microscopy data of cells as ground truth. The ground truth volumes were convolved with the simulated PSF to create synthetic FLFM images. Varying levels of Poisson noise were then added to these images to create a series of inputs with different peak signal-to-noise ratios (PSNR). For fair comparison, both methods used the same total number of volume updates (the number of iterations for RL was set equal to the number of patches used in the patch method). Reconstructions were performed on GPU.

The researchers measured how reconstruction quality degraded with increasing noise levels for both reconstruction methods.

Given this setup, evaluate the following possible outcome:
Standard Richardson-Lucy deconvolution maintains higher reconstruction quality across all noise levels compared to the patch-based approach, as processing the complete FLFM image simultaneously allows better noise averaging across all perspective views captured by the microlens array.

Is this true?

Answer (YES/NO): NO